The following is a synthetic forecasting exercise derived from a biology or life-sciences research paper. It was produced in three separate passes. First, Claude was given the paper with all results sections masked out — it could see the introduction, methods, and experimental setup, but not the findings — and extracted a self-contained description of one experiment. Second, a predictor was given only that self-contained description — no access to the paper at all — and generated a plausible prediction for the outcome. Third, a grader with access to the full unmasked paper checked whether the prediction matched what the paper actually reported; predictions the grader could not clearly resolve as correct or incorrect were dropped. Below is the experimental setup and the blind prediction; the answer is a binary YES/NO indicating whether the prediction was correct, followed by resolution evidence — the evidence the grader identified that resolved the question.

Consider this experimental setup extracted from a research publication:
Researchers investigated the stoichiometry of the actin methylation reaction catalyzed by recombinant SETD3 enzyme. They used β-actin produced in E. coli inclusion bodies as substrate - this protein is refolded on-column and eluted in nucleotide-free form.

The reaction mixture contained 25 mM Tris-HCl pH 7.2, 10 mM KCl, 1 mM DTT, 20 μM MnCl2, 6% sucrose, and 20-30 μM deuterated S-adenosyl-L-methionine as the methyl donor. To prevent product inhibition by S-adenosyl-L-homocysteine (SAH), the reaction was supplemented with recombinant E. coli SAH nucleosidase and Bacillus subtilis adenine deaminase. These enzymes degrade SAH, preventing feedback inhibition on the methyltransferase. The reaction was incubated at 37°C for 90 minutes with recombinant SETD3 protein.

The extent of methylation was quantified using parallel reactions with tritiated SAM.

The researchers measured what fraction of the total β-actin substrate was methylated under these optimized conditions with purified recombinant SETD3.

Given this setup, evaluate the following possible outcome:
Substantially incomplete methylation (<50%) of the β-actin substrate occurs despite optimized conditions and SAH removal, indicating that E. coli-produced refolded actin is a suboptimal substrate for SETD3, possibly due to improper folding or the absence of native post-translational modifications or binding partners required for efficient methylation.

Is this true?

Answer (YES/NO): YES